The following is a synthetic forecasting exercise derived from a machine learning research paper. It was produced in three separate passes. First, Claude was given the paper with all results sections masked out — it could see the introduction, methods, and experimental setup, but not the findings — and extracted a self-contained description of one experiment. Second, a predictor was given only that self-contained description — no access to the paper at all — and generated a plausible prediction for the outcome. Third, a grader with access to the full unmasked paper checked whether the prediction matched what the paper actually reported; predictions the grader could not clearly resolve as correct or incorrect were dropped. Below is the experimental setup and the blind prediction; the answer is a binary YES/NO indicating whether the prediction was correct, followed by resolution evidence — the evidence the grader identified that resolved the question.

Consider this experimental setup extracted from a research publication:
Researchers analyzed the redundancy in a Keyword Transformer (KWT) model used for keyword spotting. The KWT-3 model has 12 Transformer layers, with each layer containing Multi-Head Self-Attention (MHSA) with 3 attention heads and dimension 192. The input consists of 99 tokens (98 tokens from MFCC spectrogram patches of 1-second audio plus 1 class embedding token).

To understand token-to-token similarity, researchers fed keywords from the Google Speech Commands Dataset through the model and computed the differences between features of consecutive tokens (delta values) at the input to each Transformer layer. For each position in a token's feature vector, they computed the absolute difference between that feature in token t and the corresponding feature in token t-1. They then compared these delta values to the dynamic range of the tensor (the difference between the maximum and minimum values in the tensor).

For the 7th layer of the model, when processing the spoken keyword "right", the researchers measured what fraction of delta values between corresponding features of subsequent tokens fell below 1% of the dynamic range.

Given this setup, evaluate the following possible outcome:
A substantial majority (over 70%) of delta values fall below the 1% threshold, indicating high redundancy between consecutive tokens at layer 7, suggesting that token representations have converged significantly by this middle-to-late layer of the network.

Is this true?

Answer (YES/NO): YES